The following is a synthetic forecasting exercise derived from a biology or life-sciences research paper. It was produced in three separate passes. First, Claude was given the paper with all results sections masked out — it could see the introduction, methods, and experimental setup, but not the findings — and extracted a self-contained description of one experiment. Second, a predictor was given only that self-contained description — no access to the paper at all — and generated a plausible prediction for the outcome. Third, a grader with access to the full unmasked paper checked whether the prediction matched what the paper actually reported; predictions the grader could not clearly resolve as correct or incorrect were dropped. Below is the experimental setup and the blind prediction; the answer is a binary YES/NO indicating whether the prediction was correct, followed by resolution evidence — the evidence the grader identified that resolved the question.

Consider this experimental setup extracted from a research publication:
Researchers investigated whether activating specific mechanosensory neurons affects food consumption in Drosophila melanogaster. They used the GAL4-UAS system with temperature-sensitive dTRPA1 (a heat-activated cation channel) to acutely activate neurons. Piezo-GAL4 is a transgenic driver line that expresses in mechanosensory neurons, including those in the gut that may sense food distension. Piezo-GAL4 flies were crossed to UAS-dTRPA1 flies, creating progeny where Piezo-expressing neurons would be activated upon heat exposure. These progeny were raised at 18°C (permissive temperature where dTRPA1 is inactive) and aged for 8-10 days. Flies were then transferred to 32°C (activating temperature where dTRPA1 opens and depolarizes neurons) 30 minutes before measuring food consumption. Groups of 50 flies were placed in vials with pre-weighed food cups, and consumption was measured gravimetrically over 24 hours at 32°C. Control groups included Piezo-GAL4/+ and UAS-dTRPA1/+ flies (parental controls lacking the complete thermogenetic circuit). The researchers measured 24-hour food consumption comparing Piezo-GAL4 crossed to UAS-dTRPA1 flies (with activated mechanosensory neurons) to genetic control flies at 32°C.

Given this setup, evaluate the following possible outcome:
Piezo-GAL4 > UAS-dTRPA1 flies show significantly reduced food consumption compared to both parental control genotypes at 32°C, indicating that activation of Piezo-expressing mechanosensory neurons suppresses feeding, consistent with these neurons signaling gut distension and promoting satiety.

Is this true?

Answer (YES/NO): YES